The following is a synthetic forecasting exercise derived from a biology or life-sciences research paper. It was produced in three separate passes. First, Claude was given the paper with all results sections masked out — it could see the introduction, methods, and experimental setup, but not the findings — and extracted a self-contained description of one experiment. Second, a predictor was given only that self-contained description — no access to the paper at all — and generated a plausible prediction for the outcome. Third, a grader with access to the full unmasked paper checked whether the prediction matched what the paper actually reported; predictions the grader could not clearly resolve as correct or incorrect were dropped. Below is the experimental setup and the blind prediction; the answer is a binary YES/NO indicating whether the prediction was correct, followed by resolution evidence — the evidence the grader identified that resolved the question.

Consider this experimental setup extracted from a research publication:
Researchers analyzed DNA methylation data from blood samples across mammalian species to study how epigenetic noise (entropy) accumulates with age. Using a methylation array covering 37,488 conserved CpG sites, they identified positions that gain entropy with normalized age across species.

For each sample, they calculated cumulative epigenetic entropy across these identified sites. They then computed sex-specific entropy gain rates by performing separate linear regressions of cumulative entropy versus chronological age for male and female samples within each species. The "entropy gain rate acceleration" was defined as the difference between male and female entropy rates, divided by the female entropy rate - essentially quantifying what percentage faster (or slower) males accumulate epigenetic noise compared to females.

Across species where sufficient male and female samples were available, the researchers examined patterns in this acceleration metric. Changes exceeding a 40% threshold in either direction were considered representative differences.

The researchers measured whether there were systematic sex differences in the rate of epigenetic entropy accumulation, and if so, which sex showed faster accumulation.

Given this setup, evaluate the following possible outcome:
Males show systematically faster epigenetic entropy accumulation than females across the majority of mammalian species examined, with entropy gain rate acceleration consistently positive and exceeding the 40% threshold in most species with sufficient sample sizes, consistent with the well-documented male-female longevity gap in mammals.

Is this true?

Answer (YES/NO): NO